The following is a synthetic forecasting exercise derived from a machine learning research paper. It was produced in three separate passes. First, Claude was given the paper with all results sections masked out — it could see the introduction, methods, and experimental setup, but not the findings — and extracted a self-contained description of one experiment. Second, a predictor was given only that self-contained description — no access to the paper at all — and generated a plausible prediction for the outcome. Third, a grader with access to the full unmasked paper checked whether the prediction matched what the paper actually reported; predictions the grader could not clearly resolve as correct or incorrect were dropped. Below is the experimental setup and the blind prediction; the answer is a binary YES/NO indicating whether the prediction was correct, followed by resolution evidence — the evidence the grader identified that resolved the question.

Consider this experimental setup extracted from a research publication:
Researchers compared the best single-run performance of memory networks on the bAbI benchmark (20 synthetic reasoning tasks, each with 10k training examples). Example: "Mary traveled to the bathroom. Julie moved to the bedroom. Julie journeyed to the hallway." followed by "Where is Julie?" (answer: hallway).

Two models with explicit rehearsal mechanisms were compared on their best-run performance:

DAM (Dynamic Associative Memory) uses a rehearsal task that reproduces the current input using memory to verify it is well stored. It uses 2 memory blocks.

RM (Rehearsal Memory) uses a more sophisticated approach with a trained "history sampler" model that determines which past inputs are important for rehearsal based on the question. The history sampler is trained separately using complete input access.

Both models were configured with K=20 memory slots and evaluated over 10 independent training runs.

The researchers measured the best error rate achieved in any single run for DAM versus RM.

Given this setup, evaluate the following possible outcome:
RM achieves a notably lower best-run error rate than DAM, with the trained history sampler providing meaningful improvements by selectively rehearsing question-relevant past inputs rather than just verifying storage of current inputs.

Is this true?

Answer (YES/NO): YES